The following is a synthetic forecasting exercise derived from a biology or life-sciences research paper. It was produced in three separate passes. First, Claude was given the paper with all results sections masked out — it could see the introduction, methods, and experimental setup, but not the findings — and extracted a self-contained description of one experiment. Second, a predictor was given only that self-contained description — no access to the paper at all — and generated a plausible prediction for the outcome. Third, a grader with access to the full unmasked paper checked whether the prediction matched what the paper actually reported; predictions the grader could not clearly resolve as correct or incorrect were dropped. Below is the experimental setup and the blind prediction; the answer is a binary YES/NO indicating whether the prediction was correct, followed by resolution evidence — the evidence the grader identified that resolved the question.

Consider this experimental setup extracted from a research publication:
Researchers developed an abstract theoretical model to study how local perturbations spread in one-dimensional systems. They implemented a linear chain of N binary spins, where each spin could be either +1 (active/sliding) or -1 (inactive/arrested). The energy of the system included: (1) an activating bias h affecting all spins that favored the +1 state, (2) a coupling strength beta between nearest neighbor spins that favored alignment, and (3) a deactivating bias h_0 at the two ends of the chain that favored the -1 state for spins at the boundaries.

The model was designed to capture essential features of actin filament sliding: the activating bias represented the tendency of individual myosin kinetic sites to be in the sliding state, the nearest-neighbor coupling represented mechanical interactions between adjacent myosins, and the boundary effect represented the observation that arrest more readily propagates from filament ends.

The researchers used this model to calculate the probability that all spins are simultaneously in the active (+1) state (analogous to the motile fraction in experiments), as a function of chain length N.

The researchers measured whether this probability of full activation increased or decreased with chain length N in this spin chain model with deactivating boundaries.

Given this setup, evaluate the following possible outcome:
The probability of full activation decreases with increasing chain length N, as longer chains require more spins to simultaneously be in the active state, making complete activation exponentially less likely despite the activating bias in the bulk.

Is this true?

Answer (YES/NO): NO